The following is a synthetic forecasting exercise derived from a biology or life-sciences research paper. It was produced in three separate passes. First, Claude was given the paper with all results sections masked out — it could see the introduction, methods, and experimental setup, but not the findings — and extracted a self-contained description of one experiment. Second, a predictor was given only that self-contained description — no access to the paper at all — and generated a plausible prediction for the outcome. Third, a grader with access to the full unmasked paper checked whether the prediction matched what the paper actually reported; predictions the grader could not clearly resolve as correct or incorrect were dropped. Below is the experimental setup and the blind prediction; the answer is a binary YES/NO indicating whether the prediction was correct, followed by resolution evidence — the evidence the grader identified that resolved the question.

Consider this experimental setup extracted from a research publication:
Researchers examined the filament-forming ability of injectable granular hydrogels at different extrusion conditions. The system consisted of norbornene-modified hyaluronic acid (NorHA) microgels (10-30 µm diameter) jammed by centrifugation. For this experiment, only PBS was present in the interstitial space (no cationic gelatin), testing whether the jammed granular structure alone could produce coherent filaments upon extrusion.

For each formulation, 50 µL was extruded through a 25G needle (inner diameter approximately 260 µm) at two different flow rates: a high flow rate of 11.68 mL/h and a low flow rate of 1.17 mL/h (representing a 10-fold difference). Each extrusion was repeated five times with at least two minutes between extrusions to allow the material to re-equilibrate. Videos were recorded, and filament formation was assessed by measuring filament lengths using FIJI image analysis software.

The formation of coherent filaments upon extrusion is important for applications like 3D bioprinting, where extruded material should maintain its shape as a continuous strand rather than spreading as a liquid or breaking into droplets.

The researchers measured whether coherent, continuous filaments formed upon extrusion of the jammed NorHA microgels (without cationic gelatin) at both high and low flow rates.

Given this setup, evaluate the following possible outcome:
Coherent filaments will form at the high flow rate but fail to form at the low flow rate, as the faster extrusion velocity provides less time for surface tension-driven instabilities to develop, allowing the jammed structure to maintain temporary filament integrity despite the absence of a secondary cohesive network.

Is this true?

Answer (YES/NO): NO